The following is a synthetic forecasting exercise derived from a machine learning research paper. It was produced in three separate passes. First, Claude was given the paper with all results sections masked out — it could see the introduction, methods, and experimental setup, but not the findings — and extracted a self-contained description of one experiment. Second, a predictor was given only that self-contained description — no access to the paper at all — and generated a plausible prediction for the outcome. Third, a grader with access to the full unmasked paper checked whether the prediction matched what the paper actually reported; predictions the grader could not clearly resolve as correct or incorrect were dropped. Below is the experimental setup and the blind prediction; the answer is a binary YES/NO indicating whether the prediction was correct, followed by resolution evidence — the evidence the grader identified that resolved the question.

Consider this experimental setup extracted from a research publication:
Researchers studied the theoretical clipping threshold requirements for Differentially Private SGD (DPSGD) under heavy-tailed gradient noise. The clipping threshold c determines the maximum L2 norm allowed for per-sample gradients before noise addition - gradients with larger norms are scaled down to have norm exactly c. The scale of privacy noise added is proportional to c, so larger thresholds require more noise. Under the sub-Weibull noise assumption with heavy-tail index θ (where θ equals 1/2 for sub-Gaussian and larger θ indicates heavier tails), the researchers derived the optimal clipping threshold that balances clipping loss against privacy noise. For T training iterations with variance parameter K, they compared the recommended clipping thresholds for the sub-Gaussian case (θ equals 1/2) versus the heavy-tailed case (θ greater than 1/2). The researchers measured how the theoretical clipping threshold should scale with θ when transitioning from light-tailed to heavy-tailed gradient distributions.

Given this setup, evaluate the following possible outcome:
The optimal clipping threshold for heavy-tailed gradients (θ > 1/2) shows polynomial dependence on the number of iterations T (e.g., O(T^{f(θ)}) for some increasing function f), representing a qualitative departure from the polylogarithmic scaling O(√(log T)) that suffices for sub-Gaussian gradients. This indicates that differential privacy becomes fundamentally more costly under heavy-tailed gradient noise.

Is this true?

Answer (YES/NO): NO